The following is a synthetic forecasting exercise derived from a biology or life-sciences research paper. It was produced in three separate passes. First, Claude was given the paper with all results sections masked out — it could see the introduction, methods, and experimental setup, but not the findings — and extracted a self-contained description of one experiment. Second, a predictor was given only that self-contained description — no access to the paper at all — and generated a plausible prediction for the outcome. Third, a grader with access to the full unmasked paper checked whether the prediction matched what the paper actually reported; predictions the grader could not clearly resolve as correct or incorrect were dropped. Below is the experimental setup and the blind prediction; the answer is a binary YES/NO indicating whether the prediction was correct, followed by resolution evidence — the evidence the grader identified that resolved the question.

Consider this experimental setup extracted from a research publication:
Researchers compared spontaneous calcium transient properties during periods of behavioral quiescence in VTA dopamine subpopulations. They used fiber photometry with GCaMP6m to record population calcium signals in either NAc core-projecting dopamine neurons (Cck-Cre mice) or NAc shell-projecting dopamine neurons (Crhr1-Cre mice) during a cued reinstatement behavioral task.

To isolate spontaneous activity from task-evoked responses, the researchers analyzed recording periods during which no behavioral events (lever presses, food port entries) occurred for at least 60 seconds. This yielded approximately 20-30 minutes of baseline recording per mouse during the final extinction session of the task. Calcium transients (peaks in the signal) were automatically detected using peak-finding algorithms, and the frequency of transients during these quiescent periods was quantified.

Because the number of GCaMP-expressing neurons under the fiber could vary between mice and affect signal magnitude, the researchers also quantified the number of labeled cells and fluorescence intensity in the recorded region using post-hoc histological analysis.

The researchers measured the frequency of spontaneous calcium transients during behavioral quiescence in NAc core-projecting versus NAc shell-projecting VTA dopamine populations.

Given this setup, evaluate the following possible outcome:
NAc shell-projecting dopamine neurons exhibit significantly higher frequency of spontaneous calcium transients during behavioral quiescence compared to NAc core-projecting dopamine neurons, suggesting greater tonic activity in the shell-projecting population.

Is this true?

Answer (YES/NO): NO